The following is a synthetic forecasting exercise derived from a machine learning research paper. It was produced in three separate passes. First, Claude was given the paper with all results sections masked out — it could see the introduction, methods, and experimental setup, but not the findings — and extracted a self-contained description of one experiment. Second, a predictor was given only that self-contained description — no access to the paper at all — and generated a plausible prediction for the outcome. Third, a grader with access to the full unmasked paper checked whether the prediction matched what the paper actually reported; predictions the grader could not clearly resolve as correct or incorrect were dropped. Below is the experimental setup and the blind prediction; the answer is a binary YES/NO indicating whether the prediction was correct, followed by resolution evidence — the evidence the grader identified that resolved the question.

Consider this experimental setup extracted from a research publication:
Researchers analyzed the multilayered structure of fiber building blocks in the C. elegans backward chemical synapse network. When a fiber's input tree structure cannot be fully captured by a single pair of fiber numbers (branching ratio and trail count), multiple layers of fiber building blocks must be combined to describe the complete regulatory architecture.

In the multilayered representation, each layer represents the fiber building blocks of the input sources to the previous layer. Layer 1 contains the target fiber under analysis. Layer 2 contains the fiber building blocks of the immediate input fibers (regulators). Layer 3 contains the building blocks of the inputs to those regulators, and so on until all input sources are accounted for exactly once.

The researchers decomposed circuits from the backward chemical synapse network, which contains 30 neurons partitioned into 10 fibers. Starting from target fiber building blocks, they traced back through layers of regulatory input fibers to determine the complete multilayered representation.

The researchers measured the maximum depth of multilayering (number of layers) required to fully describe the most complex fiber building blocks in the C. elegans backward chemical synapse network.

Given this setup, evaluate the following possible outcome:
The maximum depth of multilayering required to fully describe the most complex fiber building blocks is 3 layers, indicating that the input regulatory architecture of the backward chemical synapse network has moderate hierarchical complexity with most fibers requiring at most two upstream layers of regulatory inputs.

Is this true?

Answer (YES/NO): NO